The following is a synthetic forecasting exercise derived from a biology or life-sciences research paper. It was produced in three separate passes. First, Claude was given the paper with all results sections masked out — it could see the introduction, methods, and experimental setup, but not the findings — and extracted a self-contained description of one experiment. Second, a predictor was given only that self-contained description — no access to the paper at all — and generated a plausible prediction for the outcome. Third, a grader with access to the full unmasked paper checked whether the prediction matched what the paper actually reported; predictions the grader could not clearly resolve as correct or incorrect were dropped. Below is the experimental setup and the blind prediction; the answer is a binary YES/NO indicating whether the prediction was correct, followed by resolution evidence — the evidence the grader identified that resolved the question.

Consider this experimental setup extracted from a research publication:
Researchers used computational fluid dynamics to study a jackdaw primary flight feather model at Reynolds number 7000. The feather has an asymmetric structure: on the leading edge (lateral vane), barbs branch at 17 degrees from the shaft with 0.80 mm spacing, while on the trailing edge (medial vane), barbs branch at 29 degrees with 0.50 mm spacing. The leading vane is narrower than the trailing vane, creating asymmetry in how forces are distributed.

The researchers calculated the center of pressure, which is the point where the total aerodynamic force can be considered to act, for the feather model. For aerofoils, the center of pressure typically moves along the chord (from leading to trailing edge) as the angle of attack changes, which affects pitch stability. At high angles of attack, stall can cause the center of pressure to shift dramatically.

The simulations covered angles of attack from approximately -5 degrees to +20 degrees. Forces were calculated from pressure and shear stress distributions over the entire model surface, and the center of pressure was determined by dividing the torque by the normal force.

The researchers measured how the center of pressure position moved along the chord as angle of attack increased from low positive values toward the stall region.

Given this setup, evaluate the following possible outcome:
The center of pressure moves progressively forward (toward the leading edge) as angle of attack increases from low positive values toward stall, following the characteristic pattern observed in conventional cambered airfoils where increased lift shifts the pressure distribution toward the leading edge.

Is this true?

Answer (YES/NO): NO